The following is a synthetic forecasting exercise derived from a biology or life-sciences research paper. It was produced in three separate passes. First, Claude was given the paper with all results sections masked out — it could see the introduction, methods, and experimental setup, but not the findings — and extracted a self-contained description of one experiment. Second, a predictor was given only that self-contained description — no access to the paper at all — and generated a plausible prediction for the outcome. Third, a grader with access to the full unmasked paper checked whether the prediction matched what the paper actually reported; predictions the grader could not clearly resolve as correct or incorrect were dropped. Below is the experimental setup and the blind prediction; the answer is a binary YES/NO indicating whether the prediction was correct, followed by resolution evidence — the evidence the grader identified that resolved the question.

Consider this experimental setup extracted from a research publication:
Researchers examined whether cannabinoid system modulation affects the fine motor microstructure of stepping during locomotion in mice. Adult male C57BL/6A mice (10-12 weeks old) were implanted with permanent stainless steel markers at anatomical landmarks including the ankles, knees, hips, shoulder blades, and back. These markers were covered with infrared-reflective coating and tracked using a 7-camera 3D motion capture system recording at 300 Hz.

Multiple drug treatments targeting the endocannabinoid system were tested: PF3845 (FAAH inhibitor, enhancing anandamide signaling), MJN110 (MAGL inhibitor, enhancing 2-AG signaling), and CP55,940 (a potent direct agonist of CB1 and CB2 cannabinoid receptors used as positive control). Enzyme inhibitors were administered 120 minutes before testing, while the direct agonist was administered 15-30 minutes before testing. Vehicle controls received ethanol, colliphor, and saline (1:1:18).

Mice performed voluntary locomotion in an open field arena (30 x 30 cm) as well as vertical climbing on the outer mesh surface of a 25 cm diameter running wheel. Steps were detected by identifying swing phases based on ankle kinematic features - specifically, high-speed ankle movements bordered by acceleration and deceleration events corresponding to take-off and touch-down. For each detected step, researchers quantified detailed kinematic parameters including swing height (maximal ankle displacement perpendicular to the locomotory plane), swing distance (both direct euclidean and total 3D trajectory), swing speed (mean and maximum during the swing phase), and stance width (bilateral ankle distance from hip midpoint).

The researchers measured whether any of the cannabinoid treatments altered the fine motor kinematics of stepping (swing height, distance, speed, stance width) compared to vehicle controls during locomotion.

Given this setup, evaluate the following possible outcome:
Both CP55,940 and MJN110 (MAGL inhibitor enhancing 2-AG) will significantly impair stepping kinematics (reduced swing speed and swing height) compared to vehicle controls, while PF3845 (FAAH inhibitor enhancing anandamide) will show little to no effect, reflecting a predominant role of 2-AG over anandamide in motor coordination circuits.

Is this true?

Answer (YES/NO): NO